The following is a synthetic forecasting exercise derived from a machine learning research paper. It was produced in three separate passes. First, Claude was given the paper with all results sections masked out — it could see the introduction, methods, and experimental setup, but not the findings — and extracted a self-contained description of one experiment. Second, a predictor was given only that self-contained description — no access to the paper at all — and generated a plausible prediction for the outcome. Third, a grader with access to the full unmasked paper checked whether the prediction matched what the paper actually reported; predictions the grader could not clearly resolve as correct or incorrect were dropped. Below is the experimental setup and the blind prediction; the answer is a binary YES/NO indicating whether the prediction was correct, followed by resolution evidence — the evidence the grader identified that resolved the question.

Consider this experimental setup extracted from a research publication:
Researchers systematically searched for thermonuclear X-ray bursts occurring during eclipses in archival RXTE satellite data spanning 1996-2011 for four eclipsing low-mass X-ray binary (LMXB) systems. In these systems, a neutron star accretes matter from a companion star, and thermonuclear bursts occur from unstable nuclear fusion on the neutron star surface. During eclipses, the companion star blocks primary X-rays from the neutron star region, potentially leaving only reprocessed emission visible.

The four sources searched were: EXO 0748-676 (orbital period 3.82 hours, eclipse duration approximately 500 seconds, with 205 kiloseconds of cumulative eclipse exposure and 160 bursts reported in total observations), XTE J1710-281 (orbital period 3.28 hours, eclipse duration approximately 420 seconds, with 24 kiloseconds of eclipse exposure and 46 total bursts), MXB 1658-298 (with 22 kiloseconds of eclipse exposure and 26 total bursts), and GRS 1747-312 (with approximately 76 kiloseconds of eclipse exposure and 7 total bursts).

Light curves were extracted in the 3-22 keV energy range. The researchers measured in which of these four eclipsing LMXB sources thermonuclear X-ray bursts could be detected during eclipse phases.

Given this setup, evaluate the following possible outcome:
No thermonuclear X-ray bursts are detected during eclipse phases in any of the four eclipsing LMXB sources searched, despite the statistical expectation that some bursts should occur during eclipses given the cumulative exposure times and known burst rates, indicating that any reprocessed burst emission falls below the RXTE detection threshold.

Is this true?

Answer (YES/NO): NO